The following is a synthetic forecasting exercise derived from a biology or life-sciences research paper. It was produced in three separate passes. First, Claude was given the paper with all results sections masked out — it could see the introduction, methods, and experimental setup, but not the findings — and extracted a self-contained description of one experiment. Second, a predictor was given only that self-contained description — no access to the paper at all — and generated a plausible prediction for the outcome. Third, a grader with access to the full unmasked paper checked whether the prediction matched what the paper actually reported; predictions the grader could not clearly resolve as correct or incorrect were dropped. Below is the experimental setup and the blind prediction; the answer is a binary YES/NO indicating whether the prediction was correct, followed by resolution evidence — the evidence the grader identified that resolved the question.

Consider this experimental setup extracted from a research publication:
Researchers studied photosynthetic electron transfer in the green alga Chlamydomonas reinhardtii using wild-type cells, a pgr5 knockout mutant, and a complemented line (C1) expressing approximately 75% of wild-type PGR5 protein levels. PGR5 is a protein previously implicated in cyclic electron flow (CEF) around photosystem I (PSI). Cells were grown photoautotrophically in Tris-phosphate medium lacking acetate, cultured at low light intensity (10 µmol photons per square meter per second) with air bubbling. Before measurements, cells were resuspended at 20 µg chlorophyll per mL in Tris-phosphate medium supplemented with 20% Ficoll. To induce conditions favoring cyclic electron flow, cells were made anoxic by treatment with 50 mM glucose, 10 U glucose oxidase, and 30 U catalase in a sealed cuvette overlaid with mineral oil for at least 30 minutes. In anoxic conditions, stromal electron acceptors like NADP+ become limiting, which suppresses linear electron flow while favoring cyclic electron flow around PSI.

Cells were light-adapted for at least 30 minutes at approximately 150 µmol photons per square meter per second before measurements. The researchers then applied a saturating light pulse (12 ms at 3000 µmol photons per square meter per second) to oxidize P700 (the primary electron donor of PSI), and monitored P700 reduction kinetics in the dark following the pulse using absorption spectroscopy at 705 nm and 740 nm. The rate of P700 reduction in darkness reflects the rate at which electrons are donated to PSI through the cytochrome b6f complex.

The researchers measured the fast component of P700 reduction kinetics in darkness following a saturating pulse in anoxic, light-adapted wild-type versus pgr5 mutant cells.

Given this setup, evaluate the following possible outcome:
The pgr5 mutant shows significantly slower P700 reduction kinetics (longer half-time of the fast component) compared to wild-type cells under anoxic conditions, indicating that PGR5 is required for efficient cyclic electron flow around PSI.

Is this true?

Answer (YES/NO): NO